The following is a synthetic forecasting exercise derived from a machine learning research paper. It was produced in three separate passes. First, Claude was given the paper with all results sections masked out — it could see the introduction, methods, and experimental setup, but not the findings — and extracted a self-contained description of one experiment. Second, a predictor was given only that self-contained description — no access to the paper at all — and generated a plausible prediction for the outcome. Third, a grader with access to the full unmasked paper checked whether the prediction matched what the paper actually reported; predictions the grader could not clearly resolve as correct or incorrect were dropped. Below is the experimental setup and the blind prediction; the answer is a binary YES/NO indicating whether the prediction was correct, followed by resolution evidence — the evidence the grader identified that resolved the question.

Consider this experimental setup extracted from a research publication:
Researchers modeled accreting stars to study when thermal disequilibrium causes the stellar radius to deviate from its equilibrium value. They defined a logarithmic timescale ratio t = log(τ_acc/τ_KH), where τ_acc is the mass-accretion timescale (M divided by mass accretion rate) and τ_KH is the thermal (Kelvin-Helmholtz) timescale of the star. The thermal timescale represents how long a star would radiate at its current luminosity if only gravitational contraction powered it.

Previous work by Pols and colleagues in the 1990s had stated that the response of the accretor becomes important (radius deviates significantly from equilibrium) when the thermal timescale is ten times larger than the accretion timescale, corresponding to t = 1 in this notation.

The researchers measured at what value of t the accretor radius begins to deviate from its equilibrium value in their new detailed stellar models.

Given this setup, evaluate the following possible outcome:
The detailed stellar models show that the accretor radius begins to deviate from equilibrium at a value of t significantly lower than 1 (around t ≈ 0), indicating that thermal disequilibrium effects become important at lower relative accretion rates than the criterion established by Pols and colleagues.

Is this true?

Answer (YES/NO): YES